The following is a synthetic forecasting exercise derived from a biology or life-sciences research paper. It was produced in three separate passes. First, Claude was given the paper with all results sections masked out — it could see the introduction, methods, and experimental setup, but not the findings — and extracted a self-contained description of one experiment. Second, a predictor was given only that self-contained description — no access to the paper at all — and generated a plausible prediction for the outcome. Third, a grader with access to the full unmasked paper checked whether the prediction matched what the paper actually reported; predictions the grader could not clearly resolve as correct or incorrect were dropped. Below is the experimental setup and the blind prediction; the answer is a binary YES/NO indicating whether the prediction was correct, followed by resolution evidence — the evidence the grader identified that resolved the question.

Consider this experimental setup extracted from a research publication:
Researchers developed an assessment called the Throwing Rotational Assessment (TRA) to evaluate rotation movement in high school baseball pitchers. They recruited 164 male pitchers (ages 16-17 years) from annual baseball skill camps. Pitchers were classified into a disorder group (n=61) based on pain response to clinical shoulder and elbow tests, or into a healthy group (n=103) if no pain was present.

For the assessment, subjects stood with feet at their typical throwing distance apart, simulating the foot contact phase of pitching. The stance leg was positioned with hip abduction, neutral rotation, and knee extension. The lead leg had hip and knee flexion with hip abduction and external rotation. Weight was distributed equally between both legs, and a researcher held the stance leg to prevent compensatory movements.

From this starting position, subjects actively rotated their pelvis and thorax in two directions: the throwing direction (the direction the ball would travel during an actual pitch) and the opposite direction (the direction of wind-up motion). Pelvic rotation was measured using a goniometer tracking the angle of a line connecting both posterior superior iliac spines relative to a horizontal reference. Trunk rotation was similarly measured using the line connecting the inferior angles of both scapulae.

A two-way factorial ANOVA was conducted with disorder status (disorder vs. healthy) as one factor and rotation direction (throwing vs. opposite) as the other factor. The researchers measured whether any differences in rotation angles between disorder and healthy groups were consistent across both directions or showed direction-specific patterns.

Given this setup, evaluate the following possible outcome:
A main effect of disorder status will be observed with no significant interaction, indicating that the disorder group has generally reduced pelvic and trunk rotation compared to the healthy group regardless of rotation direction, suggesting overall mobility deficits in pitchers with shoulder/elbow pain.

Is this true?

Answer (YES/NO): NO